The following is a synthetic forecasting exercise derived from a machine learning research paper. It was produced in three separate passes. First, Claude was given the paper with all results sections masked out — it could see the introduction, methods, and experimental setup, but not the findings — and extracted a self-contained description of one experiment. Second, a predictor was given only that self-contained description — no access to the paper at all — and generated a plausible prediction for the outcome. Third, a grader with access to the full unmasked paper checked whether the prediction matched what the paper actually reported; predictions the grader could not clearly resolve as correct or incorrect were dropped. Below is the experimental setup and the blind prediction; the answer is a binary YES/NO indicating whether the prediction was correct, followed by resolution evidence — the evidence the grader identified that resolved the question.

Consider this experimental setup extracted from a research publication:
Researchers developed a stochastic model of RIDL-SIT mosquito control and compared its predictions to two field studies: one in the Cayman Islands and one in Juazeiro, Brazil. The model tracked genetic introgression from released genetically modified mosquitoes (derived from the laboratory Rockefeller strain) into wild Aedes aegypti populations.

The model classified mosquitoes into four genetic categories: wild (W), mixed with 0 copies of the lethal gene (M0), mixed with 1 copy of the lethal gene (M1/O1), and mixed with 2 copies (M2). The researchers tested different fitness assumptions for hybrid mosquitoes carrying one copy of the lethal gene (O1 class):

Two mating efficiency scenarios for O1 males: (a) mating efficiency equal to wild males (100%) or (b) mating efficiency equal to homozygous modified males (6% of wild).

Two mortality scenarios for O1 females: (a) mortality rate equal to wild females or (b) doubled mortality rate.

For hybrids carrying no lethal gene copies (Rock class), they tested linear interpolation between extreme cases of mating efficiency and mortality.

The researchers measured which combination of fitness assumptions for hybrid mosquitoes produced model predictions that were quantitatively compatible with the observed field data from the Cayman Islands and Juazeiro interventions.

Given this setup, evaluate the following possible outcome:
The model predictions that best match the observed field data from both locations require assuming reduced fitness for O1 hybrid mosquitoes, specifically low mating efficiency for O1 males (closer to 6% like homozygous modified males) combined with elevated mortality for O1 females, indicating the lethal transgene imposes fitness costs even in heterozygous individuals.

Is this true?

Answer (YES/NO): YES